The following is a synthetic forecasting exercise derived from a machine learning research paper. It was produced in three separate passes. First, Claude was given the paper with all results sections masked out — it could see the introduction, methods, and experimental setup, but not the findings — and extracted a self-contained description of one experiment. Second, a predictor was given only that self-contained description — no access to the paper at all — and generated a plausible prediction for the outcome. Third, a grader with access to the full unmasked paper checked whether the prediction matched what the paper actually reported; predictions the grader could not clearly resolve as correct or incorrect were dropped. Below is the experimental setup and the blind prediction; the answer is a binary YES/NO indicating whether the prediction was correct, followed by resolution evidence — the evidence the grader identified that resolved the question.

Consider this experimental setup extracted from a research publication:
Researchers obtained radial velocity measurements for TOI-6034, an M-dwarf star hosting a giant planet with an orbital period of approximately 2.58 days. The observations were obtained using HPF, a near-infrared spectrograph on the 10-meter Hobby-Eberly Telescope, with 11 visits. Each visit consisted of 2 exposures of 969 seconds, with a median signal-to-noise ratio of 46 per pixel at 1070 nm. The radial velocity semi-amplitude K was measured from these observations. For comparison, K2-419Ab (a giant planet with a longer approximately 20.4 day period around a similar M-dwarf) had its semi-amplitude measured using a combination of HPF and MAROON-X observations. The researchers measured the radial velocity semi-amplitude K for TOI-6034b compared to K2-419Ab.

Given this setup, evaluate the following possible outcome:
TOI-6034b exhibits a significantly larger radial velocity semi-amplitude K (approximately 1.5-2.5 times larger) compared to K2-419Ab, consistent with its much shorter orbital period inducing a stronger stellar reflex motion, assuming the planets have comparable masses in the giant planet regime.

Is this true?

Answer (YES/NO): NO